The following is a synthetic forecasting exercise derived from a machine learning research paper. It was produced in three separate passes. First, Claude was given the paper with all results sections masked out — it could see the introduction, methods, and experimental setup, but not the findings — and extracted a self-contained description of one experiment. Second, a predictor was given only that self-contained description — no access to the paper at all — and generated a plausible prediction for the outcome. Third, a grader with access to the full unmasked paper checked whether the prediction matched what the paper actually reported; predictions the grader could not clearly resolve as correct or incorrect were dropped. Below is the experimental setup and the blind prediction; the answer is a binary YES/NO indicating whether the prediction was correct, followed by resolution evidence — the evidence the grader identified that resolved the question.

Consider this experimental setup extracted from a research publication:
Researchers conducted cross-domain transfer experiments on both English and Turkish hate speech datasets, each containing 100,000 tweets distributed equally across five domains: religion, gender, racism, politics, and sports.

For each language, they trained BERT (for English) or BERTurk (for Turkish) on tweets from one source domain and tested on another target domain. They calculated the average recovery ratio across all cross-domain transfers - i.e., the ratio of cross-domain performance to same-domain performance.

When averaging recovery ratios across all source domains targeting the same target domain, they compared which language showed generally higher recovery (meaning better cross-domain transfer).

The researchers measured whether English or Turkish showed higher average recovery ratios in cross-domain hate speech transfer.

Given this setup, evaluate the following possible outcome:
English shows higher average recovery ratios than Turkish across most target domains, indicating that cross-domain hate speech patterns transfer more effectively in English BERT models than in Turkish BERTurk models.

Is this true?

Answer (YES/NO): YES